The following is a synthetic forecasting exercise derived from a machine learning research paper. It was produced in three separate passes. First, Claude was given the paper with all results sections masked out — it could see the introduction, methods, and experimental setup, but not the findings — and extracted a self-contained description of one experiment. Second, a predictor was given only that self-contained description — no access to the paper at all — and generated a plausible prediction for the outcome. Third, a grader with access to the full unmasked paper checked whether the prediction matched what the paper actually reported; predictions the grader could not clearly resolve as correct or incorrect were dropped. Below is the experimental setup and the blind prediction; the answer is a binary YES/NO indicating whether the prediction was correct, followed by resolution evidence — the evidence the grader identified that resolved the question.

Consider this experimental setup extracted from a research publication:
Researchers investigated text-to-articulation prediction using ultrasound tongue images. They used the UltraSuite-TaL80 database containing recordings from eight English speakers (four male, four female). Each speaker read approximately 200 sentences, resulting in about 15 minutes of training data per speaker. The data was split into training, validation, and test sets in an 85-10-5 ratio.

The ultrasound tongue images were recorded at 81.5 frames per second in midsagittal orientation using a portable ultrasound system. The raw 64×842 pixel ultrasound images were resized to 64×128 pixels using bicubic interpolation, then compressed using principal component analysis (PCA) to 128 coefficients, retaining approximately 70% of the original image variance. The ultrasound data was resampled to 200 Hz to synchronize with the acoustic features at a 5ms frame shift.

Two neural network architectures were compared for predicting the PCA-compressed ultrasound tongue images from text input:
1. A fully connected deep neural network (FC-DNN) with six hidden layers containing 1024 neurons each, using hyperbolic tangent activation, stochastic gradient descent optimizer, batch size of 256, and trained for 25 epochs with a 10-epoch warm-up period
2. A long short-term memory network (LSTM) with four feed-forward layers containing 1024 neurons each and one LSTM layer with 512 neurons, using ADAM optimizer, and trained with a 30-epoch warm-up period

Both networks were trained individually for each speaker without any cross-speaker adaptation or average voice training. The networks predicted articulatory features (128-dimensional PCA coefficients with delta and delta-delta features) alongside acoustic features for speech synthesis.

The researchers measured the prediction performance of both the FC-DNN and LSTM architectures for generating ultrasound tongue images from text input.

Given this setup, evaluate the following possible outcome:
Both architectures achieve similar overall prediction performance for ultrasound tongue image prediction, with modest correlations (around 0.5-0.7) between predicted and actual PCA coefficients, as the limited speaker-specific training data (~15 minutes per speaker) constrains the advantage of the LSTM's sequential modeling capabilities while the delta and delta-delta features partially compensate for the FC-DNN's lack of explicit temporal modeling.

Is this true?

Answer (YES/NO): NO